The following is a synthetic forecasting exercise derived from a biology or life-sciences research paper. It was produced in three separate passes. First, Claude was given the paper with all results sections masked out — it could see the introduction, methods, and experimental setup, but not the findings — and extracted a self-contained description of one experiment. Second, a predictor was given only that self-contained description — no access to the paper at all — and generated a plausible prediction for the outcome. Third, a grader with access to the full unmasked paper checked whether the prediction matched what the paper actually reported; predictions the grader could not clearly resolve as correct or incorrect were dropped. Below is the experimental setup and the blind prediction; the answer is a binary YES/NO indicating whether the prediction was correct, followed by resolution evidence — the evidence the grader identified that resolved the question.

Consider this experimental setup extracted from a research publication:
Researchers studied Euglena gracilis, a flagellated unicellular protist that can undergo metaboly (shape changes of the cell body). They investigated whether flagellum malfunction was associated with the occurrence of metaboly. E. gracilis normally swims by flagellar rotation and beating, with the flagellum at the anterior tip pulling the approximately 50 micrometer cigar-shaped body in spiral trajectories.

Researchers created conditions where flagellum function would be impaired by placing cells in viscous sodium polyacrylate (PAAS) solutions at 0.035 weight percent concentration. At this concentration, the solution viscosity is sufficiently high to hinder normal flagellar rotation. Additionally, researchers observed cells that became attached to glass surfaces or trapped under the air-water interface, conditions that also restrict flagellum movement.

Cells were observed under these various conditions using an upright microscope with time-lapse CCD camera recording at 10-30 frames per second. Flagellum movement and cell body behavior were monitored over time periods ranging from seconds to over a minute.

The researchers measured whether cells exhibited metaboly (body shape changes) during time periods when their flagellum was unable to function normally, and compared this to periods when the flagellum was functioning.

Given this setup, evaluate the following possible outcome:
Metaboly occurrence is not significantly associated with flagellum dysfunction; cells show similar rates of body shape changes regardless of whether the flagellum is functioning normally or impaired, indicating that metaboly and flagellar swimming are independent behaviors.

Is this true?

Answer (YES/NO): NO